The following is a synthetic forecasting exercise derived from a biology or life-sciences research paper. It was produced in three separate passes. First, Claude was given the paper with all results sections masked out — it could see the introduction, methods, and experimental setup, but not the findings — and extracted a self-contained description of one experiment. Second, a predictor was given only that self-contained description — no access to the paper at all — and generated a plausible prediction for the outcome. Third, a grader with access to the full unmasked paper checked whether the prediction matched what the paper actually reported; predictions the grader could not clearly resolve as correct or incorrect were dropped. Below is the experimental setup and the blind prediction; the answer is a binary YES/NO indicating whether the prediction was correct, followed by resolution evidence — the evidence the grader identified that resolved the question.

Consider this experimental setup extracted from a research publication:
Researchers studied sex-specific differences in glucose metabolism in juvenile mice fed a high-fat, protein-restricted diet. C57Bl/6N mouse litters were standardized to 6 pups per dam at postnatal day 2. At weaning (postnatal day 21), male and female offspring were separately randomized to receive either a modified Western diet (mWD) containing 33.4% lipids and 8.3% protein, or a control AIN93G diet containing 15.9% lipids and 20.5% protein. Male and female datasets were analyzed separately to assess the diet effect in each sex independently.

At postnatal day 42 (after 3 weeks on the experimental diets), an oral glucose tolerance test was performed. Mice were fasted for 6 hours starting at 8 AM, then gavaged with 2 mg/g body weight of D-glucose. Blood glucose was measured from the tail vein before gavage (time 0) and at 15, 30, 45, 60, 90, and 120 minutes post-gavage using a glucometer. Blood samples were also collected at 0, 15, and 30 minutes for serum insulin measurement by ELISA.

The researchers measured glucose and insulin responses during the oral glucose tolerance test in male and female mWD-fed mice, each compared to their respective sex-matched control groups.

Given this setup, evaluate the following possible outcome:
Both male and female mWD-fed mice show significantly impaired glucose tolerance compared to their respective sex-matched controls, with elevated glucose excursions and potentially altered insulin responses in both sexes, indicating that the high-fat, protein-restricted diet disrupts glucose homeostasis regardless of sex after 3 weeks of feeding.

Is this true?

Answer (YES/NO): YES